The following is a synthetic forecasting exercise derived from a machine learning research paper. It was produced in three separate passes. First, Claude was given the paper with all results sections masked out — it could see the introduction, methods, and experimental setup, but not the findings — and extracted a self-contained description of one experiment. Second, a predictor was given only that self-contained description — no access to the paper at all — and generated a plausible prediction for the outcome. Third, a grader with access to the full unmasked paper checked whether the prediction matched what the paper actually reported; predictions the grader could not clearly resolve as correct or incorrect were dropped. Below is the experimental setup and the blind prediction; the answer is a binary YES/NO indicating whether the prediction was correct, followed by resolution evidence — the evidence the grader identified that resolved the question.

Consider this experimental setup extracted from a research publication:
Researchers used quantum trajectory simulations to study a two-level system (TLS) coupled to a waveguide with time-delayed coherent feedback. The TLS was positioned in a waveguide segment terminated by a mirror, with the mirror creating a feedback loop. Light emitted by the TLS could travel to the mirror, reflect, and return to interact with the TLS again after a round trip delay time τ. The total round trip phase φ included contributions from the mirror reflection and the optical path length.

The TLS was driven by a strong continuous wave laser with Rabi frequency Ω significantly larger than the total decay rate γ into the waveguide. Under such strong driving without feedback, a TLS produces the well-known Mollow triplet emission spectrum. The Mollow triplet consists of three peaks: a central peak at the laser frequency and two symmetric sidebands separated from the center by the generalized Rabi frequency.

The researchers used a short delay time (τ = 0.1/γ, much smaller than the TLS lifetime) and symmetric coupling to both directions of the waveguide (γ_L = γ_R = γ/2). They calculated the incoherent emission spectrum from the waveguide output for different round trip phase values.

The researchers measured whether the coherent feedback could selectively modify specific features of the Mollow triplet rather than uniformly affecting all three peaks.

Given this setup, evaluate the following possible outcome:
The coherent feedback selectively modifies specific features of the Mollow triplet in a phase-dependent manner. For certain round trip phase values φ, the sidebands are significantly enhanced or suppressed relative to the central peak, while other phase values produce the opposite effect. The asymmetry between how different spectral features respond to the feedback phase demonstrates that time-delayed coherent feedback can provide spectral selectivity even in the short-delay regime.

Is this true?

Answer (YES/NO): NO